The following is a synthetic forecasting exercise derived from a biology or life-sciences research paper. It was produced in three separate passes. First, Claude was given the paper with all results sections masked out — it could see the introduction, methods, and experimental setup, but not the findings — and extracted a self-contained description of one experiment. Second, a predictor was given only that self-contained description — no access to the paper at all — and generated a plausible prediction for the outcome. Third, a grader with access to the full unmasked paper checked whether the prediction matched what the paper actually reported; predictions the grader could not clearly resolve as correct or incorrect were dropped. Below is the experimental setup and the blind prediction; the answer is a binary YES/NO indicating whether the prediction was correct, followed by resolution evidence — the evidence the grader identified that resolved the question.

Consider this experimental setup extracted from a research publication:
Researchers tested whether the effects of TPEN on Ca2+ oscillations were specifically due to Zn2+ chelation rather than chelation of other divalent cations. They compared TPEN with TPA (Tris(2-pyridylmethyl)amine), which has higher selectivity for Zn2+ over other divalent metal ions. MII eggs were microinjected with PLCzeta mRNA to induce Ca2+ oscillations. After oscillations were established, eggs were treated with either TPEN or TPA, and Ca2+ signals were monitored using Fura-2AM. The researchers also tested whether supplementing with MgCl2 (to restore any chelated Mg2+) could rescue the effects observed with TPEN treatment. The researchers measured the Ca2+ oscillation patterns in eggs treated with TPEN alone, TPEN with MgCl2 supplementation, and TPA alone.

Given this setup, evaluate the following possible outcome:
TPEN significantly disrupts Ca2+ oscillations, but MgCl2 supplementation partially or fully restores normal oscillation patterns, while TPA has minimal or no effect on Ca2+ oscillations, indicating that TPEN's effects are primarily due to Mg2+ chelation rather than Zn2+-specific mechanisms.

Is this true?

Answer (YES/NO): NO